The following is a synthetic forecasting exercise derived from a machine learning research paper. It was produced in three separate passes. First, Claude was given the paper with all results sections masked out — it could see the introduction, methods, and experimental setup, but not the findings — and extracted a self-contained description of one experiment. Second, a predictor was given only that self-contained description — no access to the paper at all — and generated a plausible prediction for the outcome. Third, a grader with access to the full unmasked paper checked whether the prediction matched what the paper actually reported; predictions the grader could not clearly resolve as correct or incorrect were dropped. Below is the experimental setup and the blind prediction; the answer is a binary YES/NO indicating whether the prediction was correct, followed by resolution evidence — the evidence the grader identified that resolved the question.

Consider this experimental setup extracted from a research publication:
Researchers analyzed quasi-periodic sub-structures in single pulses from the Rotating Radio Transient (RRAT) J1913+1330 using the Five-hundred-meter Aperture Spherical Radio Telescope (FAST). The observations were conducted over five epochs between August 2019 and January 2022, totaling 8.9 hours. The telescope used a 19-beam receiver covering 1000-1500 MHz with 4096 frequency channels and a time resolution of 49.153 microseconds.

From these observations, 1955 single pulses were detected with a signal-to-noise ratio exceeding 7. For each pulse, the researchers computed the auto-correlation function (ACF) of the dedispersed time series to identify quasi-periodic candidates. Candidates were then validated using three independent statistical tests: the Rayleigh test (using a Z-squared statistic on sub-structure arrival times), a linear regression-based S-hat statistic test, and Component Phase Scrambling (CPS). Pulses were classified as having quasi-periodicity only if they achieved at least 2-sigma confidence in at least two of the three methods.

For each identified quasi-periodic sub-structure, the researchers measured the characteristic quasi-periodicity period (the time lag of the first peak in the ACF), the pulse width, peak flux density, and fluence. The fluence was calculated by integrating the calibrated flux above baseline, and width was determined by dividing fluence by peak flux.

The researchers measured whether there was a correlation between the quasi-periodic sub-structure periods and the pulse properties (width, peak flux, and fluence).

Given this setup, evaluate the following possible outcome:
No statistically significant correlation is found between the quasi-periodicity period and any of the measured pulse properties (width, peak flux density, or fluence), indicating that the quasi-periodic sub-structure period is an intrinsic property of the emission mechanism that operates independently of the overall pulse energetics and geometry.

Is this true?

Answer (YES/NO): YES